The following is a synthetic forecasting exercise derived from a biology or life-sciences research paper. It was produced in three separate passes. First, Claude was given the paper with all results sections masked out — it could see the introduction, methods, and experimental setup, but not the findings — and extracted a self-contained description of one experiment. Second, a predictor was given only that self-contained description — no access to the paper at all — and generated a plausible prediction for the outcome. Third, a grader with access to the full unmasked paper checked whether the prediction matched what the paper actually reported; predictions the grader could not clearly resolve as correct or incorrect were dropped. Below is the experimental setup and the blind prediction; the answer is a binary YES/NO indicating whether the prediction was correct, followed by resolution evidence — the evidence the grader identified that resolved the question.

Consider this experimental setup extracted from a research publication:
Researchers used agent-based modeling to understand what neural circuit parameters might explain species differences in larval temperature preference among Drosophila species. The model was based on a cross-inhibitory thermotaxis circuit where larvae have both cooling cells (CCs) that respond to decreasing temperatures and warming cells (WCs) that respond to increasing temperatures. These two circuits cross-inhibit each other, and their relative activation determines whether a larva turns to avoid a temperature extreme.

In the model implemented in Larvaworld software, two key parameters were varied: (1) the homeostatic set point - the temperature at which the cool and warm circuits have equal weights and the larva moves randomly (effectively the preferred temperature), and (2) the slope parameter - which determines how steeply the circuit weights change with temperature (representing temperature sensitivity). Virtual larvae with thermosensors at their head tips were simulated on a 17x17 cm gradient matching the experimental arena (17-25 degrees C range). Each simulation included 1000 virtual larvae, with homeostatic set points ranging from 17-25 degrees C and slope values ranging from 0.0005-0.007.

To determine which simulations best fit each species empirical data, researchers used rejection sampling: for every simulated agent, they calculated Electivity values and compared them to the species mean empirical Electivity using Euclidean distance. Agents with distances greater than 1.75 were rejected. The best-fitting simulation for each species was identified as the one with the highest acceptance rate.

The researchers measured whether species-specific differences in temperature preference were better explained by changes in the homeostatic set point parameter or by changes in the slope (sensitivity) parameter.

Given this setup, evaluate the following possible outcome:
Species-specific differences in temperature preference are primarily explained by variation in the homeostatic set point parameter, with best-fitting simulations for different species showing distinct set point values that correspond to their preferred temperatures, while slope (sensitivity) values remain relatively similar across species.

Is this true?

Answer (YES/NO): YES